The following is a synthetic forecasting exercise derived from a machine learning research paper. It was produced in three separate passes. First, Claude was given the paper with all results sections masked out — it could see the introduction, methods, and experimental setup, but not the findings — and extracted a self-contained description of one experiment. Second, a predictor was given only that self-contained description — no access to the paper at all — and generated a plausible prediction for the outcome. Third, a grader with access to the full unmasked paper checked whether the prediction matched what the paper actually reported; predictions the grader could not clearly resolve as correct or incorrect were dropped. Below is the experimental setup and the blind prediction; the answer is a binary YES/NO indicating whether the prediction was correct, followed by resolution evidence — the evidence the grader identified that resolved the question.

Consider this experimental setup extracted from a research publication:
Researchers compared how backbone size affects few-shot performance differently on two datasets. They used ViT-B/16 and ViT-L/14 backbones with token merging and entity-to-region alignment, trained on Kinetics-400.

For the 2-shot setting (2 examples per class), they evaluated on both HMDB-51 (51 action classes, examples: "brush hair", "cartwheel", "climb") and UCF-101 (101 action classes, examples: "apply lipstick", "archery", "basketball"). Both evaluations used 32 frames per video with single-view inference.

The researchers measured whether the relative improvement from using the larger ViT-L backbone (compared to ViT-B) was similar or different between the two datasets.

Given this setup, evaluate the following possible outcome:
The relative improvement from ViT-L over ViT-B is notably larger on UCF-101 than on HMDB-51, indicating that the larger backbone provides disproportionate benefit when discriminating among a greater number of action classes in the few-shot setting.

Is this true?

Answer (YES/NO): NO